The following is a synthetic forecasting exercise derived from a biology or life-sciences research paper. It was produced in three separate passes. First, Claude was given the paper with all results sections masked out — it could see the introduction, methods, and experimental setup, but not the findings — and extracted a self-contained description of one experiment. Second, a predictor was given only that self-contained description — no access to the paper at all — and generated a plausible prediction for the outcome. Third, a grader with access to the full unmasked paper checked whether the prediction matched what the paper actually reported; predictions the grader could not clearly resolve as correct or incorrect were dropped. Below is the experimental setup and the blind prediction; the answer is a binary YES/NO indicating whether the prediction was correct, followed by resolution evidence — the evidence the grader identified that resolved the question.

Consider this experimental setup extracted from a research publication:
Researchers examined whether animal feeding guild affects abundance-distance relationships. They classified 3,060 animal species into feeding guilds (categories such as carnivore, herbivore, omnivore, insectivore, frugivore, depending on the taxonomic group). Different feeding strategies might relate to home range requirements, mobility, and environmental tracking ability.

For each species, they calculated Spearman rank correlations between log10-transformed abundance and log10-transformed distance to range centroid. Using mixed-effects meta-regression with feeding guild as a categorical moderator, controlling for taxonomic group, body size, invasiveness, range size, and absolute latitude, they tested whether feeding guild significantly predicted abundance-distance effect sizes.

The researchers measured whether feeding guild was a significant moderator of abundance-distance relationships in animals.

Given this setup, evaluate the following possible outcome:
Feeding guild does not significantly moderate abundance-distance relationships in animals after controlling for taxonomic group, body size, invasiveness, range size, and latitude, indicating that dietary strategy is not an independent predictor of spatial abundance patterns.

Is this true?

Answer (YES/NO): YES